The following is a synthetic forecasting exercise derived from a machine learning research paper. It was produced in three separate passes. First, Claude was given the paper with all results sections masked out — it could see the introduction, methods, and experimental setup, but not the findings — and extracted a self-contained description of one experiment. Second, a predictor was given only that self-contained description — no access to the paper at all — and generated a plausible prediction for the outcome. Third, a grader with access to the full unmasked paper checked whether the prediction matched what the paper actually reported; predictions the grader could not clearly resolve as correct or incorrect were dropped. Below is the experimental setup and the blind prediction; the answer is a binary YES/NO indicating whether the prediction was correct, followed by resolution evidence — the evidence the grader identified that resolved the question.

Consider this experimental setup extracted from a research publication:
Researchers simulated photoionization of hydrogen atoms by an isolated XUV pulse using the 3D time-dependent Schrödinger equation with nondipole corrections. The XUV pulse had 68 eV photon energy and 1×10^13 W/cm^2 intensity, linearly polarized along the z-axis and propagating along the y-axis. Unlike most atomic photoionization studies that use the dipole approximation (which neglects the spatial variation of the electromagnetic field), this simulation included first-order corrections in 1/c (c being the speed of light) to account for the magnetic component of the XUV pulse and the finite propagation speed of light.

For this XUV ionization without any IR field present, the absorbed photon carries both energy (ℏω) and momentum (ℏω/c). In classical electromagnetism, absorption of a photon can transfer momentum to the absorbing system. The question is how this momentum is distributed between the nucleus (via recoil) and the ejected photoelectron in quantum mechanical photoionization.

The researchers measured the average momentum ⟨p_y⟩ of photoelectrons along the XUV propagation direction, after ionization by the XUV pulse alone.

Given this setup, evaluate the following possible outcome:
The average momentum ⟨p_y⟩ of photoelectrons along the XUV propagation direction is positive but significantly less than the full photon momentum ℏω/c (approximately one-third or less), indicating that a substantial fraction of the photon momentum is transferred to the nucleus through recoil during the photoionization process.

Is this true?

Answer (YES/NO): NO